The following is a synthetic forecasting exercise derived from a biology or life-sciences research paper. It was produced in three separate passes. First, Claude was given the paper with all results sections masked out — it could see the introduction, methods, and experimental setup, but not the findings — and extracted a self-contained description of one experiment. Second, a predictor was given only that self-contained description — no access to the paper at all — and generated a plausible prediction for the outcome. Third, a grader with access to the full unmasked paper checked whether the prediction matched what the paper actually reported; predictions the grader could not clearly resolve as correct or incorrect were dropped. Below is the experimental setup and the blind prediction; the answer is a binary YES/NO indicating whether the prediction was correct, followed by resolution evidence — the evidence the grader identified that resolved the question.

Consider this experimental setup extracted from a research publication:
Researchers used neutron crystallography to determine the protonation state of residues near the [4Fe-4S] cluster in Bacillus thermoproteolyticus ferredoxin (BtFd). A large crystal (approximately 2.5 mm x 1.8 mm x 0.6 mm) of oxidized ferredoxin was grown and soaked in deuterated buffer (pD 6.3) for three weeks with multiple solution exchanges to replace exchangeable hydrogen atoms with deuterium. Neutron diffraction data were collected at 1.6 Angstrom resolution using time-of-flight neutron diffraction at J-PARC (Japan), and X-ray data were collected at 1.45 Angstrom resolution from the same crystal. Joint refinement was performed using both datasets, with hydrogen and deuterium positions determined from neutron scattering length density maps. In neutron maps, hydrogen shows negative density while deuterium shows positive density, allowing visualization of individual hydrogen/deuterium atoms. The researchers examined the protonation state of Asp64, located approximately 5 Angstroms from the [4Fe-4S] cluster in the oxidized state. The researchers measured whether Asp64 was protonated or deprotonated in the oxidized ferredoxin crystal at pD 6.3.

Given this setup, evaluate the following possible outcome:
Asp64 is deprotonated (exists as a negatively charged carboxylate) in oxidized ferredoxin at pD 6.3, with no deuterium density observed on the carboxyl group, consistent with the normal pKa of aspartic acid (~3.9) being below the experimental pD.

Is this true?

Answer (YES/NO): YES